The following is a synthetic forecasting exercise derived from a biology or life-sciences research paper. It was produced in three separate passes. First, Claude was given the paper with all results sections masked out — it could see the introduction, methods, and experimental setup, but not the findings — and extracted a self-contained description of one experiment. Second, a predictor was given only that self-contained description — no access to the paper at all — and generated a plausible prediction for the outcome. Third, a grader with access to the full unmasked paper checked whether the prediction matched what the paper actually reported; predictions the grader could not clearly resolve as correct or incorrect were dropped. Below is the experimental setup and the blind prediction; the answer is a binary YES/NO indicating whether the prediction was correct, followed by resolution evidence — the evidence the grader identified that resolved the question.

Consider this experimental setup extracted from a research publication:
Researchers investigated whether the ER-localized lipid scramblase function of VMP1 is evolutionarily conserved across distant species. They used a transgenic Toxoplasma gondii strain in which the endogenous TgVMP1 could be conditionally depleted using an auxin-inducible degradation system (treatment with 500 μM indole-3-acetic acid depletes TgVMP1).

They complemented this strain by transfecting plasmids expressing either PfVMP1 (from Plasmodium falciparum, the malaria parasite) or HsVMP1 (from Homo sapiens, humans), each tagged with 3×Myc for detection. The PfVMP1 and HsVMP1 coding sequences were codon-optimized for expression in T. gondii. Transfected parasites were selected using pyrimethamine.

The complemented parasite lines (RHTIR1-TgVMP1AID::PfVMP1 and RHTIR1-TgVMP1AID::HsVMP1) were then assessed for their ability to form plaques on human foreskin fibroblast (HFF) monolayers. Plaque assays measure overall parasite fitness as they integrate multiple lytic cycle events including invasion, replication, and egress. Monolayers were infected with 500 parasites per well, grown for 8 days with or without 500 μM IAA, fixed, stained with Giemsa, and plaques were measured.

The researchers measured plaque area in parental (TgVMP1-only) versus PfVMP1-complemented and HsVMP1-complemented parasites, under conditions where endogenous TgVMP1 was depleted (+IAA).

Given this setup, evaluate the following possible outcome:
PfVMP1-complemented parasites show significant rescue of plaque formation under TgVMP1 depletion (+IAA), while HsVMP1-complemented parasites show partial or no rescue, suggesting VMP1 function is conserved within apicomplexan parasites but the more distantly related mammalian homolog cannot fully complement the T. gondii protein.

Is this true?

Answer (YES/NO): NO